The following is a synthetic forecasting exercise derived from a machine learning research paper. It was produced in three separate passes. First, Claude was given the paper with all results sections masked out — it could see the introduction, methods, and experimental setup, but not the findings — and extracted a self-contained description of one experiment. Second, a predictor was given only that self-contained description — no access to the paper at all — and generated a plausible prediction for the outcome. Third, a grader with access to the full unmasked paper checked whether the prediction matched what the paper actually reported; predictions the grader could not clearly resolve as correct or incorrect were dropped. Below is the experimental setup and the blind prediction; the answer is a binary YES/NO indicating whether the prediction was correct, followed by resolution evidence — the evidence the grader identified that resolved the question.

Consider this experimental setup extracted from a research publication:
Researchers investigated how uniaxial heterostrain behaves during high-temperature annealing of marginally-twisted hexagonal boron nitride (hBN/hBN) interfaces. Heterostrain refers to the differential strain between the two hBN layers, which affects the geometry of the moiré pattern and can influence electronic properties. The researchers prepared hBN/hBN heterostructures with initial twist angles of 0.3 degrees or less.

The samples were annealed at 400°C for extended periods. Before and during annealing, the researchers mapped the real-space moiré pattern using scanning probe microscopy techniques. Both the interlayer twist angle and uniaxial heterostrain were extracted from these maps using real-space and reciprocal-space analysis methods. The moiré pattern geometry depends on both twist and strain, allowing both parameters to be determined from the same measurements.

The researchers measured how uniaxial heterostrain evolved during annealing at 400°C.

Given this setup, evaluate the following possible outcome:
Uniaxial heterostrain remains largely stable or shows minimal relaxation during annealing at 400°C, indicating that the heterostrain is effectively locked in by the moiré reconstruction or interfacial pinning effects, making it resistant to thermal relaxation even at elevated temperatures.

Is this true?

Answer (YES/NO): NO